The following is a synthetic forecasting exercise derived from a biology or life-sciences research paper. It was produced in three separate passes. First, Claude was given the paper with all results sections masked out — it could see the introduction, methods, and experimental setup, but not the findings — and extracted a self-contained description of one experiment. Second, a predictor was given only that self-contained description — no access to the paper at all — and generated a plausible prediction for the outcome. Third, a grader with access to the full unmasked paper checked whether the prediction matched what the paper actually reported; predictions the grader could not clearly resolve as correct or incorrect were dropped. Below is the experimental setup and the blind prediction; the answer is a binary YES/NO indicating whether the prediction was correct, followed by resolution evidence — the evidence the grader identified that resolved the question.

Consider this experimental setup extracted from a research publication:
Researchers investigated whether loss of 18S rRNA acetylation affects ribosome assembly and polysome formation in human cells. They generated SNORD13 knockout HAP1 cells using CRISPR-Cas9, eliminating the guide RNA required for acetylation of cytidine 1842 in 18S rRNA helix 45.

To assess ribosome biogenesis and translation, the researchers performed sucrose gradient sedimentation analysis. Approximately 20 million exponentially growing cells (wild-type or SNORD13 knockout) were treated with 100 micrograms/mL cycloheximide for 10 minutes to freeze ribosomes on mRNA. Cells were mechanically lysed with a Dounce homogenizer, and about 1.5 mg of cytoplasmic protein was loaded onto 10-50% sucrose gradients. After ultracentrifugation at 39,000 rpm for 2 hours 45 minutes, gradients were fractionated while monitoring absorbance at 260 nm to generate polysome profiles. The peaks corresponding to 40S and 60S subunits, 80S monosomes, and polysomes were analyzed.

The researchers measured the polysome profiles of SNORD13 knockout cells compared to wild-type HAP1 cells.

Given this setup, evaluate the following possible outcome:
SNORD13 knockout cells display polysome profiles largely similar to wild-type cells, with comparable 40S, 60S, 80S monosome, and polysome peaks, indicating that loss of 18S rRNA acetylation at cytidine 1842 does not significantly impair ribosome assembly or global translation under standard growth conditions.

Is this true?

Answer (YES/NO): YES